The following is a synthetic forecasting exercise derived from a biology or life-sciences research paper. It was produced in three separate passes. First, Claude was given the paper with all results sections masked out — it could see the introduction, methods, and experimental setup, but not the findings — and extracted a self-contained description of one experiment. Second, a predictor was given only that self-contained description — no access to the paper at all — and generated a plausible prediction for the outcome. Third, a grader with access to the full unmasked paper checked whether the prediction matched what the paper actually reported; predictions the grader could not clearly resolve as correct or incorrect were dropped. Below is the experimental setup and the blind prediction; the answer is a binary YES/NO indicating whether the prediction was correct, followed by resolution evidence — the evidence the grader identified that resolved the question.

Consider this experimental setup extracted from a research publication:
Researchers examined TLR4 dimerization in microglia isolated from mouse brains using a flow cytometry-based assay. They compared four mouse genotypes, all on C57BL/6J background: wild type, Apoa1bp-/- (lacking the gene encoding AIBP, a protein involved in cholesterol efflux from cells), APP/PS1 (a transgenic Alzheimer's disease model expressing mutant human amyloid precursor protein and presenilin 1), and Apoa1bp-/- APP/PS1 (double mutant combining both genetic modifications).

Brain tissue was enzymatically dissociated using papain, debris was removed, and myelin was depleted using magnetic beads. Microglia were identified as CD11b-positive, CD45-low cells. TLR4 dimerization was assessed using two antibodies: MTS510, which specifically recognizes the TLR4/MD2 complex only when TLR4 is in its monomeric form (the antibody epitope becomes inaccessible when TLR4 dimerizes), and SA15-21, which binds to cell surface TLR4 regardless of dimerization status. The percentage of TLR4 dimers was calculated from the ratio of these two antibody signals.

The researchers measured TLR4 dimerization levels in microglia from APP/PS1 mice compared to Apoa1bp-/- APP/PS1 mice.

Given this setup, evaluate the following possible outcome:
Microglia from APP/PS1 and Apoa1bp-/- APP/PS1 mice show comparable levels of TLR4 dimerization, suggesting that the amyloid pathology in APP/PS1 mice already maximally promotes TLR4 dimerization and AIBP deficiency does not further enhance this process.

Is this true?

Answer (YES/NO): NO